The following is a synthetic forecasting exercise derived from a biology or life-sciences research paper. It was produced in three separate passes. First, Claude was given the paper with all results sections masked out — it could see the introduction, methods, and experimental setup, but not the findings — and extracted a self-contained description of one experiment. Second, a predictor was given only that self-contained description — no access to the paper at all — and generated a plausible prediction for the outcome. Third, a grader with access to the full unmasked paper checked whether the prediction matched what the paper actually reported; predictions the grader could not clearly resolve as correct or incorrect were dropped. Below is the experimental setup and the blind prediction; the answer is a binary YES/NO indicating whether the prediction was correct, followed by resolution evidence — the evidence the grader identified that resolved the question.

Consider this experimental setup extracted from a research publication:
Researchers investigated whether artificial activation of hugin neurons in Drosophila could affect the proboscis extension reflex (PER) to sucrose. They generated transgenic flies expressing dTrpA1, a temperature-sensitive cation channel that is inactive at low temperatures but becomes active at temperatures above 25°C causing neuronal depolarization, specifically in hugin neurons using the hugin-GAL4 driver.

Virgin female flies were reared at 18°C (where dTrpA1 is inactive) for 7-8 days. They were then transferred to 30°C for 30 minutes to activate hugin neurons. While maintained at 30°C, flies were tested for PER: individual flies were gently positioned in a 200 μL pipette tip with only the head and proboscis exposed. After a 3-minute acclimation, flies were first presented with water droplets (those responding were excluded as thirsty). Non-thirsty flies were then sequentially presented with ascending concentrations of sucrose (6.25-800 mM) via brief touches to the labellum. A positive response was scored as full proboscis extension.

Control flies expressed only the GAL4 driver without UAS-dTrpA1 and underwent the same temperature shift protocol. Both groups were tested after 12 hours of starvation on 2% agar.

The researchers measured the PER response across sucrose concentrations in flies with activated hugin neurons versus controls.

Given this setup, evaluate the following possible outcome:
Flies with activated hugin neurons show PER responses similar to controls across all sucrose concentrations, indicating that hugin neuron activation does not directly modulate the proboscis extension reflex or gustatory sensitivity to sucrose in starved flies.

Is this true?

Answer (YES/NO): NO